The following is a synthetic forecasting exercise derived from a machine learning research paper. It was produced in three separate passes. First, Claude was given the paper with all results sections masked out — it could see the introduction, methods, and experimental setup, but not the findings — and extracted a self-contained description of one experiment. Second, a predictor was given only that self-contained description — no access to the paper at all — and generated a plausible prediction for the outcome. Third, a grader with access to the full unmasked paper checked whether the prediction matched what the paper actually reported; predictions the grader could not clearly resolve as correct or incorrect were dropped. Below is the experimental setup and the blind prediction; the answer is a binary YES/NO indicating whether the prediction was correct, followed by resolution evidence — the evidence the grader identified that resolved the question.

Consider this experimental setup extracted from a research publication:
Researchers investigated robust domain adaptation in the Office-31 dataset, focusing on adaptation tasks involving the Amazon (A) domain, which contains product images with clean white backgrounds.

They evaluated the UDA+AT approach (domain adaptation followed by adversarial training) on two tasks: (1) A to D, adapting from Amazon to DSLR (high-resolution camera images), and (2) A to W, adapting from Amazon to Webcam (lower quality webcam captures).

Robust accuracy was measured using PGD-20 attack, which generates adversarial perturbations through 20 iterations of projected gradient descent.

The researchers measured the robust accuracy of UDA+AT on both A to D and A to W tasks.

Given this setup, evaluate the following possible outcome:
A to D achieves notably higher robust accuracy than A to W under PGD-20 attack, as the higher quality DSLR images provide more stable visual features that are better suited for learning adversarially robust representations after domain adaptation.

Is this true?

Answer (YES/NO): NO